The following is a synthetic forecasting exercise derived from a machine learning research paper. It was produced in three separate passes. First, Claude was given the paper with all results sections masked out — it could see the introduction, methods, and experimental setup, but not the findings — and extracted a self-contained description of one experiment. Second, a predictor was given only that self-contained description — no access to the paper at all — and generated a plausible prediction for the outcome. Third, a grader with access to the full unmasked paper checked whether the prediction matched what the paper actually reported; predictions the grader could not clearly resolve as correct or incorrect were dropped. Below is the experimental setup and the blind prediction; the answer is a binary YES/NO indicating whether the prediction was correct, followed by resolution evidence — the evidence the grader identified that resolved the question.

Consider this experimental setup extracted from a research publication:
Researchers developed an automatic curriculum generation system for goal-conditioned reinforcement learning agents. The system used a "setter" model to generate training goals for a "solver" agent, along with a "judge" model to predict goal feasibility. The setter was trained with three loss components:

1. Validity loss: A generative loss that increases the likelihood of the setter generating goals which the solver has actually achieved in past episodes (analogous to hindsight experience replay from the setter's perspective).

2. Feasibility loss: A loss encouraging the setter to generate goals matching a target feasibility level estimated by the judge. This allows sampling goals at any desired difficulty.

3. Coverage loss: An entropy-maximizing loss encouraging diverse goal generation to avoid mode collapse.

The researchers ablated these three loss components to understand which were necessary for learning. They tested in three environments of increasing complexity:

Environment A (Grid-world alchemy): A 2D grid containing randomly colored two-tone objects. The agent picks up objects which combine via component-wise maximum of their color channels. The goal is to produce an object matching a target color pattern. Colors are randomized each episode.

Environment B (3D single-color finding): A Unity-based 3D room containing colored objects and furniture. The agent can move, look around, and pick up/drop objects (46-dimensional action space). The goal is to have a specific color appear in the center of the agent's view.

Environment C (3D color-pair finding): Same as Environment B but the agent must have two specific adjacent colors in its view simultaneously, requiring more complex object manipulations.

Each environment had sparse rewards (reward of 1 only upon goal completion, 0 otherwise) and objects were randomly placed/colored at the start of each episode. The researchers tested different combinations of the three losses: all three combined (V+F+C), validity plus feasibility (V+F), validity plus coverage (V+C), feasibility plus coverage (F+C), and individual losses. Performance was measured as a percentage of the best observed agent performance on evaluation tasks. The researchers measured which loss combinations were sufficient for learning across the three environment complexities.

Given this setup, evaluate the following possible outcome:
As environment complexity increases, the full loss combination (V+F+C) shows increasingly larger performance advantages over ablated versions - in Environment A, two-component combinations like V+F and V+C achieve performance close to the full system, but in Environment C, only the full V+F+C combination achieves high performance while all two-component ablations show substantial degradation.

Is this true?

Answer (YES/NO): NO